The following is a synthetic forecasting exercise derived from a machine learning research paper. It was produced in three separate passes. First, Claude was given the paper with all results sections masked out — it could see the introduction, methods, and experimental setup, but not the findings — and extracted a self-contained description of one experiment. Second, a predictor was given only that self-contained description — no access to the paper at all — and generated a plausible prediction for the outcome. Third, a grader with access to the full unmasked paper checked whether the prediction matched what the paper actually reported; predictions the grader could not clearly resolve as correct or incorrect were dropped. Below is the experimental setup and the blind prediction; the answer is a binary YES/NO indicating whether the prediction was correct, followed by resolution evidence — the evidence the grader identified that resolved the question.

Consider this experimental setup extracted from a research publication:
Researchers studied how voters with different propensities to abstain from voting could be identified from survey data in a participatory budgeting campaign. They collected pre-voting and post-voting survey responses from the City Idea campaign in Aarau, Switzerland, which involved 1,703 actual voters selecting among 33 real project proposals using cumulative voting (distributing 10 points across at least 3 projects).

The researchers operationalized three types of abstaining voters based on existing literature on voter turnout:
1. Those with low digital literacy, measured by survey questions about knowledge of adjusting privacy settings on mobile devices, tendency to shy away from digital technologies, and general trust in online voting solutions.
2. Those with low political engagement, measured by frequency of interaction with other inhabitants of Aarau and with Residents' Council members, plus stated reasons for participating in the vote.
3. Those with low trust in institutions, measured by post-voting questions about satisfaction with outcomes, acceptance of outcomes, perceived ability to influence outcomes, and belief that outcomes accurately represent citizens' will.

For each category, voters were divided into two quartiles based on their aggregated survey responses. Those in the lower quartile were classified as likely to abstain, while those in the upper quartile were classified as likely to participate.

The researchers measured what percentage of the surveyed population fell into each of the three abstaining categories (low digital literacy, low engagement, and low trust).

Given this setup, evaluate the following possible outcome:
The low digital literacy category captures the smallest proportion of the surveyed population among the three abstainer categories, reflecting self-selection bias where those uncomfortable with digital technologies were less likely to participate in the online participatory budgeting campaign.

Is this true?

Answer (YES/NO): NO